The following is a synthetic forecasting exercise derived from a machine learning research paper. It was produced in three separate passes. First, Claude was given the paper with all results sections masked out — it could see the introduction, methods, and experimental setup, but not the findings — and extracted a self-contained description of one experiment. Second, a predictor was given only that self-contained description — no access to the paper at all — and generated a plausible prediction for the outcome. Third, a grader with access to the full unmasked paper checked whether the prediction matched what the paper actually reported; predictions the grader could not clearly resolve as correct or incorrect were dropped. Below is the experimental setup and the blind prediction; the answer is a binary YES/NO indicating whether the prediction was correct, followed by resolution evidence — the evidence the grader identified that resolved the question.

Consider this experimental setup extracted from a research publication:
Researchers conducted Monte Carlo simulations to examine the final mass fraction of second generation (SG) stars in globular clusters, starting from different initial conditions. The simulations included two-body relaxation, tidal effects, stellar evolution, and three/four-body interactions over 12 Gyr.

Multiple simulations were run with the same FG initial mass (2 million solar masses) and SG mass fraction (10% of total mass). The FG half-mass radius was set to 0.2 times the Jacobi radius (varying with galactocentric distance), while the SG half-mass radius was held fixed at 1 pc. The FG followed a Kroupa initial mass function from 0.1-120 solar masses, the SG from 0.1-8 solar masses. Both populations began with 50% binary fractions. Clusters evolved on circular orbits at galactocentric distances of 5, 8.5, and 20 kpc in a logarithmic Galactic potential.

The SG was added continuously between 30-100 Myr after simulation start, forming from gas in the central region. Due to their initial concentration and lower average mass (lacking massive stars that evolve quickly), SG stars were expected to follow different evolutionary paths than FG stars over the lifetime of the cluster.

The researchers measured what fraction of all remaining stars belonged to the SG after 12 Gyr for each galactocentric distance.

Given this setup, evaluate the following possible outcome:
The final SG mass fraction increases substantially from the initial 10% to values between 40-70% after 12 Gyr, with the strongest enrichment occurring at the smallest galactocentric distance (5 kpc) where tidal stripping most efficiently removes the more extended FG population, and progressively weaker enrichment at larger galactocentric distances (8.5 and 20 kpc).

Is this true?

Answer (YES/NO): NO